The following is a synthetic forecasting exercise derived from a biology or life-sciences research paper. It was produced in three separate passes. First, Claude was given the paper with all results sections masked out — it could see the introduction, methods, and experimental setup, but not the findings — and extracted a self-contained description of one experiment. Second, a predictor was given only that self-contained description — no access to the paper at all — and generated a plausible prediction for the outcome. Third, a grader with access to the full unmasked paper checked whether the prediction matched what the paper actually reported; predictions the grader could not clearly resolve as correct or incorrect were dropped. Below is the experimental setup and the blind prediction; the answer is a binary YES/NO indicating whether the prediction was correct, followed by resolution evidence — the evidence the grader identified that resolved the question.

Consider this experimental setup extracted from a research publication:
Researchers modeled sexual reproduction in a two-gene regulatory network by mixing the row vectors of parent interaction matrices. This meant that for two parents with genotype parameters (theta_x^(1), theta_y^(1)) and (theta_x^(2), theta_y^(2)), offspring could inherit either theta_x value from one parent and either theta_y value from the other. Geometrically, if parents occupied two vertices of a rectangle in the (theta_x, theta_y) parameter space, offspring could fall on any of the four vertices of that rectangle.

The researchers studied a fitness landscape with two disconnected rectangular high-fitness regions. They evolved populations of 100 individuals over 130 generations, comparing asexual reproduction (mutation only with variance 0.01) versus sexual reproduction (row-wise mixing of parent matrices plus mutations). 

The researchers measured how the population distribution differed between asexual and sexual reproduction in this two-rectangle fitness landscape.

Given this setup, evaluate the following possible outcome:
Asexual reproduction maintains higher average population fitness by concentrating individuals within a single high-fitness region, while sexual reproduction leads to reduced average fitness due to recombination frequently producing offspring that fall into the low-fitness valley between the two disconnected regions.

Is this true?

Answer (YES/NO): NO